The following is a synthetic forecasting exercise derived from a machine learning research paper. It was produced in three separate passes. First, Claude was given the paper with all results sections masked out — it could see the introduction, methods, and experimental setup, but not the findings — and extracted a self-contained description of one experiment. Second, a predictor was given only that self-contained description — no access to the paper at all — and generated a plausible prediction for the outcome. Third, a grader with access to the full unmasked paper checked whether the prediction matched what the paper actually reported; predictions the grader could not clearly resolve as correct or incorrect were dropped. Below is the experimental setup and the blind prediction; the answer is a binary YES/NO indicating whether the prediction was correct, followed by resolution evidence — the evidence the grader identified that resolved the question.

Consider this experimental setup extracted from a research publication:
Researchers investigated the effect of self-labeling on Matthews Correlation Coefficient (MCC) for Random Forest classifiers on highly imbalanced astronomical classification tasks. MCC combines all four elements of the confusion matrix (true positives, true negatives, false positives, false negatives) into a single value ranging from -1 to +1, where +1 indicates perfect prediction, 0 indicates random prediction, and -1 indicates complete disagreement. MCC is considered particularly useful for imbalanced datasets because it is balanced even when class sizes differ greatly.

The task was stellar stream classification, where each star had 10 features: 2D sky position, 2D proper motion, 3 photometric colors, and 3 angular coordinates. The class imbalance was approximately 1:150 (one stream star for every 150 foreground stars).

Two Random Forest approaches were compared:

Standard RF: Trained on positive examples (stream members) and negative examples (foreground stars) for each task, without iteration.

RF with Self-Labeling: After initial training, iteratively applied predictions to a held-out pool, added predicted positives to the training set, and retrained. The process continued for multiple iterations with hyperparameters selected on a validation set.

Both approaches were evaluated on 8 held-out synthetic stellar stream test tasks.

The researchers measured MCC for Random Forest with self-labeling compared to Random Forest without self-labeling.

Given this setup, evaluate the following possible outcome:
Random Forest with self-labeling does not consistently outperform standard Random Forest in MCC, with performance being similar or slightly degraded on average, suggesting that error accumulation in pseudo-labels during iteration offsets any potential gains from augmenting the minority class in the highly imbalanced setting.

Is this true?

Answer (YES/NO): NO